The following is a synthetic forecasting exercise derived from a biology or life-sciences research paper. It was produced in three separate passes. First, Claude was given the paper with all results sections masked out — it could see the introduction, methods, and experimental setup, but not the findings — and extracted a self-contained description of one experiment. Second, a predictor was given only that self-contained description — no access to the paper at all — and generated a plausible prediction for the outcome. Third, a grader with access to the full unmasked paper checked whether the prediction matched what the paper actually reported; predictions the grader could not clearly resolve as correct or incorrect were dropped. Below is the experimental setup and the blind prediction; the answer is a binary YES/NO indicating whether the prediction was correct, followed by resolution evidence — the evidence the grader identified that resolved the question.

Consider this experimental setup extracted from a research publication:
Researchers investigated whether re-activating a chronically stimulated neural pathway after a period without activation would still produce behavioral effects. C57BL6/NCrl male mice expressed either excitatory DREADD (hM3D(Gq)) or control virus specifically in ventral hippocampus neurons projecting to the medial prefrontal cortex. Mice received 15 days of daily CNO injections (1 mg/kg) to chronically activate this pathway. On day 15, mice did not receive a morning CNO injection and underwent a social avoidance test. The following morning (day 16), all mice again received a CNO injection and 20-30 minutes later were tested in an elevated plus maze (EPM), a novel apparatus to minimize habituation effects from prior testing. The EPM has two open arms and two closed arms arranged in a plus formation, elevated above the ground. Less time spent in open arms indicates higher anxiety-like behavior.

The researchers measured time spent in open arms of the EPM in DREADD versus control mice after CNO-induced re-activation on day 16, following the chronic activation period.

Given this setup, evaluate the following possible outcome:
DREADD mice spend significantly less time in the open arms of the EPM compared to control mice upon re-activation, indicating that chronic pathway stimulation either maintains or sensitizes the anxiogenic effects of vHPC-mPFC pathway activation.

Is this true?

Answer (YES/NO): NO